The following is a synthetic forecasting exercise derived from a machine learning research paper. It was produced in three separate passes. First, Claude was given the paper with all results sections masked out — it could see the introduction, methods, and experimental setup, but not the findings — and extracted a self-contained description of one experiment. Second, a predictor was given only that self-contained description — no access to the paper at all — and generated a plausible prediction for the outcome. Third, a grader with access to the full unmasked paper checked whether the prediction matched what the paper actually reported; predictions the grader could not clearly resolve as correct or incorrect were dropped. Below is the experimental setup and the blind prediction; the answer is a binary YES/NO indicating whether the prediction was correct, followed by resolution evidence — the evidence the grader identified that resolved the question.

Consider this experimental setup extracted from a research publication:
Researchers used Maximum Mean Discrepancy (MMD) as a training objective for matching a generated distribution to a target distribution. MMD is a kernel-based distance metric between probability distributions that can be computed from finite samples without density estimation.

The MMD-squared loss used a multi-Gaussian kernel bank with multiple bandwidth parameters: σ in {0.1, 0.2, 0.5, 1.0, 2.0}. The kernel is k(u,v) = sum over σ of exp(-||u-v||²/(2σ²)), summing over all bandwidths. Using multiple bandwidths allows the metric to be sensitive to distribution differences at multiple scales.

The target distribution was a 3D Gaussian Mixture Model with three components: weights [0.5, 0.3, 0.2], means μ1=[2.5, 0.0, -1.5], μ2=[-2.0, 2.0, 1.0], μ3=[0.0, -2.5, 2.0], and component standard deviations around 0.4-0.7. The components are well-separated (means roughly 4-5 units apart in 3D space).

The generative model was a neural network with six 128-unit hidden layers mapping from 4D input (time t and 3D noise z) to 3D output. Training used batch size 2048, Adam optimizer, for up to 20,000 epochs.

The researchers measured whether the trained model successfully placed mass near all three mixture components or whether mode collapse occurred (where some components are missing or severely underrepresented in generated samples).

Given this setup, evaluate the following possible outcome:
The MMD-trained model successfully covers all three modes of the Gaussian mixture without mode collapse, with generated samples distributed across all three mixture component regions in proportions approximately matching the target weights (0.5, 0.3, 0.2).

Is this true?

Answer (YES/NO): YES